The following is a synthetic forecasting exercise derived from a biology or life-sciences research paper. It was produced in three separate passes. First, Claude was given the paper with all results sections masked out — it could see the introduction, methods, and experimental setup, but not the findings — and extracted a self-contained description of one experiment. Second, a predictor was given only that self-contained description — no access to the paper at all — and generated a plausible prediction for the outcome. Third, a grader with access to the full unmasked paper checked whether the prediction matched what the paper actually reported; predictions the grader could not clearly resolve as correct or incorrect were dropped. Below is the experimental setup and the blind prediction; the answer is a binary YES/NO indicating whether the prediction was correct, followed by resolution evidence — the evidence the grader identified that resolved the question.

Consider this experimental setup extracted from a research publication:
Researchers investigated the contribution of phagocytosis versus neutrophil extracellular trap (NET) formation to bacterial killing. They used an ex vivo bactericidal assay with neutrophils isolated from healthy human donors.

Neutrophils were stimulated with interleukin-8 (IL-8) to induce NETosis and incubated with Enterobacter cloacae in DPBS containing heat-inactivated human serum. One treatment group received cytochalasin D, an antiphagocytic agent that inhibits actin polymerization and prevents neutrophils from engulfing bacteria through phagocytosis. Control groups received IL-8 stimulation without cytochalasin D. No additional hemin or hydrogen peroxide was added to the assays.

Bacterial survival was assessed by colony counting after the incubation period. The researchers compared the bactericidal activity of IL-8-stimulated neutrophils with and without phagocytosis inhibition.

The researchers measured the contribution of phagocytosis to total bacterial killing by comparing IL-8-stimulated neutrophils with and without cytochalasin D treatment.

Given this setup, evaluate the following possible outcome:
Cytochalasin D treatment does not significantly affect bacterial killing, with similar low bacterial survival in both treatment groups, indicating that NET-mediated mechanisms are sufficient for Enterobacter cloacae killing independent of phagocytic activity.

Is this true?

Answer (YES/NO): YES